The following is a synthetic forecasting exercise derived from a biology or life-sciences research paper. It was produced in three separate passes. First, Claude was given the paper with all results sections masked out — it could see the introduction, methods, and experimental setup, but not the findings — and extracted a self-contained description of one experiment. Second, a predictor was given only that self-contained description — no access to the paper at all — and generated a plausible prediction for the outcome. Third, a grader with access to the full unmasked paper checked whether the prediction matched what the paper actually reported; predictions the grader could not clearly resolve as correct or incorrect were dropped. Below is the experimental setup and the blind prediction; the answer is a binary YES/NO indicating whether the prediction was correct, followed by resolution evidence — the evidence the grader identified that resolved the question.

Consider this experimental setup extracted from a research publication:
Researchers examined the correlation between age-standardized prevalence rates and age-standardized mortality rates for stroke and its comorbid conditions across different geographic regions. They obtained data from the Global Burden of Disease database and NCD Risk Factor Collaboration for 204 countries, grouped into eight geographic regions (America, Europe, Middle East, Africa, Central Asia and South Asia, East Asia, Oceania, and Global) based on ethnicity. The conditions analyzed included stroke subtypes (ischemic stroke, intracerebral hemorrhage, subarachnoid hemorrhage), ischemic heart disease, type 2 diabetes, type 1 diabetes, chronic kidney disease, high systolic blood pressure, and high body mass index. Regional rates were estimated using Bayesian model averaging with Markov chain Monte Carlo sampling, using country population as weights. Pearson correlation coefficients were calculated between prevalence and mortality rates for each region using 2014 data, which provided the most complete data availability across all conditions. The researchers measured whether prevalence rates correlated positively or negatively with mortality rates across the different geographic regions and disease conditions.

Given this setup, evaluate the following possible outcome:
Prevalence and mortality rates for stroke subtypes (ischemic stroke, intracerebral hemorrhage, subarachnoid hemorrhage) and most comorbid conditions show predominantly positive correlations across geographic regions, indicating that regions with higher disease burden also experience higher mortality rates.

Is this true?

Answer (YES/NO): NO